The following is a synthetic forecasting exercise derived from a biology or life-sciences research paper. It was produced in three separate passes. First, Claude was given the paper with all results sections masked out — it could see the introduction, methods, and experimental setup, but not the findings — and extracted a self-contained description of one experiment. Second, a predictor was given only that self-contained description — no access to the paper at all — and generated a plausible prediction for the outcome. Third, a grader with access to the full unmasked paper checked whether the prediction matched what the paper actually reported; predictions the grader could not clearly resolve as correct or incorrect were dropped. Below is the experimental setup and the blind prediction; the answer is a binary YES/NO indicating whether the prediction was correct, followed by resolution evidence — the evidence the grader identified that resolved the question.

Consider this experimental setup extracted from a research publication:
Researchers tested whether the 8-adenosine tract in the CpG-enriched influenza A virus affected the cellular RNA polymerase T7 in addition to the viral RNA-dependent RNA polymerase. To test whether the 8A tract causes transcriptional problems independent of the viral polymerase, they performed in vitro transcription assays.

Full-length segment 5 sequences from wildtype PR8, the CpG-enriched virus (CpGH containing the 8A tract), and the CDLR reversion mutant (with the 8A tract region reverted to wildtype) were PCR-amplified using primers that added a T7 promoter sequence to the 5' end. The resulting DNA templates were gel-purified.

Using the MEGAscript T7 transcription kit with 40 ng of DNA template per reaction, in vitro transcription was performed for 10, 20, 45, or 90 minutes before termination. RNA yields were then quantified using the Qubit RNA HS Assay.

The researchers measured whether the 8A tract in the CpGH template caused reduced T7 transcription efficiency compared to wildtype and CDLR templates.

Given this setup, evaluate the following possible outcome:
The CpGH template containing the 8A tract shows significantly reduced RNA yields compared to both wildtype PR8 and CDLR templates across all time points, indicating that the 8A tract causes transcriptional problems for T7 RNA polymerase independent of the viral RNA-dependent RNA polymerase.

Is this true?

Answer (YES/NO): NO